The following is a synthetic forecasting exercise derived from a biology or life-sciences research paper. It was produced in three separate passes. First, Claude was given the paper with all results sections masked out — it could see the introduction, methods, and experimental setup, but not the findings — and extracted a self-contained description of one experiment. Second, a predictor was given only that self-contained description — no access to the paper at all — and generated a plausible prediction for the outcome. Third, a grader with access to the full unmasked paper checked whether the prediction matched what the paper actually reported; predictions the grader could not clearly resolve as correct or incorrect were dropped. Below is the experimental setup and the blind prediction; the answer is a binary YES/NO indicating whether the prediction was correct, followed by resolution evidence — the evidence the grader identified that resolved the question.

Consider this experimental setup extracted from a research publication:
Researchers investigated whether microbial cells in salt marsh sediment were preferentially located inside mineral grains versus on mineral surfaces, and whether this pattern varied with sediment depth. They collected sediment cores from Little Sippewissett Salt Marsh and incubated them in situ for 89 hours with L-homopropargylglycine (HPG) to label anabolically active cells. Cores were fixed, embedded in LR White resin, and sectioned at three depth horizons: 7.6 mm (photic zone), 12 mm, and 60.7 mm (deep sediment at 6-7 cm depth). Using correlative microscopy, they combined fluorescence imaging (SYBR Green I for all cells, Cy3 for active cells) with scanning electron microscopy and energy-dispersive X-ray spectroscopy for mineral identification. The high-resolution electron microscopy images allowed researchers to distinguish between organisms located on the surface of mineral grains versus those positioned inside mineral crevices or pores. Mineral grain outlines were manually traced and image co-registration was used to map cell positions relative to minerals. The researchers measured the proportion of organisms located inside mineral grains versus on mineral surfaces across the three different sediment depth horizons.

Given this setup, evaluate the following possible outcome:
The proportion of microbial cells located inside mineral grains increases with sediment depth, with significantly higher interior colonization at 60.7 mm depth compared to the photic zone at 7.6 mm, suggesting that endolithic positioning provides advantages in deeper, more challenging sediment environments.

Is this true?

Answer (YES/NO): YES